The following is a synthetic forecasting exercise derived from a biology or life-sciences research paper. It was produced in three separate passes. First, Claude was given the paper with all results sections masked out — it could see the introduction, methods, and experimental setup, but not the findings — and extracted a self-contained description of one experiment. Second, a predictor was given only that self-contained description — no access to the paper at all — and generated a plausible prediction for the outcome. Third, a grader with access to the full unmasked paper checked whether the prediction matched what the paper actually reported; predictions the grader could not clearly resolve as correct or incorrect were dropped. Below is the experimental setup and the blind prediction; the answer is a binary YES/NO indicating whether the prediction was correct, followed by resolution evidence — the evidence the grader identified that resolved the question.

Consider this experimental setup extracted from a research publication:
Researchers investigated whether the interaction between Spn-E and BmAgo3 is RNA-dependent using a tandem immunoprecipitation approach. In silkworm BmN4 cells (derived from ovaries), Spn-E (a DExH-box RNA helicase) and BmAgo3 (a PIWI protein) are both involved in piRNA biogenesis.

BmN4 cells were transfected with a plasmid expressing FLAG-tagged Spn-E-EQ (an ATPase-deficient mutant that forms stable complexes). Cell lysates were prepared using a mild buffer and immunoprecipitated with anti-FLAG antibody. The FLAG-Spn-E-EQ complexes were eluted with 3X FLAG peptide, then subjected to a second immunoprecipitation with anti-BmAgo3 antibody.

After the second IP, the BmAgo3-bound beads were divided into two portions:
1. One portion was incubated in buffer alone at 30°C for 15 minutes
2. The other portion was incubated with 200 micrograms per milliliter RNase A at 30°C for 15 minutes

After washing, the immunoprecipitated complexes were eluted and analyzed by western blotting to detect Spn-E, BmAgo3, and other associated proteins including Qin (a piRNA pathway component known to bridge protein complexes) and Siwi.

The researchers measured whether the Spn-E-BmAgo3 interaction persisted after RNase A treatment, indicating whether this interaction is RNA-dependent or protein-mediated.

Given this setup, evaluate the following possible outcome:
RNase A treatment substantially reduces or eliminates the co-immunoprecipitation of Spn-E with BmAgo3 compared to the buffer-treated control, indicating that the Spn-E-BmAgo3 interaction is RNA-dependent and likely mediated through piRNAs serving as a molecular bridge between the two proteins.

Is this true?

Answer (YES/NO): NO